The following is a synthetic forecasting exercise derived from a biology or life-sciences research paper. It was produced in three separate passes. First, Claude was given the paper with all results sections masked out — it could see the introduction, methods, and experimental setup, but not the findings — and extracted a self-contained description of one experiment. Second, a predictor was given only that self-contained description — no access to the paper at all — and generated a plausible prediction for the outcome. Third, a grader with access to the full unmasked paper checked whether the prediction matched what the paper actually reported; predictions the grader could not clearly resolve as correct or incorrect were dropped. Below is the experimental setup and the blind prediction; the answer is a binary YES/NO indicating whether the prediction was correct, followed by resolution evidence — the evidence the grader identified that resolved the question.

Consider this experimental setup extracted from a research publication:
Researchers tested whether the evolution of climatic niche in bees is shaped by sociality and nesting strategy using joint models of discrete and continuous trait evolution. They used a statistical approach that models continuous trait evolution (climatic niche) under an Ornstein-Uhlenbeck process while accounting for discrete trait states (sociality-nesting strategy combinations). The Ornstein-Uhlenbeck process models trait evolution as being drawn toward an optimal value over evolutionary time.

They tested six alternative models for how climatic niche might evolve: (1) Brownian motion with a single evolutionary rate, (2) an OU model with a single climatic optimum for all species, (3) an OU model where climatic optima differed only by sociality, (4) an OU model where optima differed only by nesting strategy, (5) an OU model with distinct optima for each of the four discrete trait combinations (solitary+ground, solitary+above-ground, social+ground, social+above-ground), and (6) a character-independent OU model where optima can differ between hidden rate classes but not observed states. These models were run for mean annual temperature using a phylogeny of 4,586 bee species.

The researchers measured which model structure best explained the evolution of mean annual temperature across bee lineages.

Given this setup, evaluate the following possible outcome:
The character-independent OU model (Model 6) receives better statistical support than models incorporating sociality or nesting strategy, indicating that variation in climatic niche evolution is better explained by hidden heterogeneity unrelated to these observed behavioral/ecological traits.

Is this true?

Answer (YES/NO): NO